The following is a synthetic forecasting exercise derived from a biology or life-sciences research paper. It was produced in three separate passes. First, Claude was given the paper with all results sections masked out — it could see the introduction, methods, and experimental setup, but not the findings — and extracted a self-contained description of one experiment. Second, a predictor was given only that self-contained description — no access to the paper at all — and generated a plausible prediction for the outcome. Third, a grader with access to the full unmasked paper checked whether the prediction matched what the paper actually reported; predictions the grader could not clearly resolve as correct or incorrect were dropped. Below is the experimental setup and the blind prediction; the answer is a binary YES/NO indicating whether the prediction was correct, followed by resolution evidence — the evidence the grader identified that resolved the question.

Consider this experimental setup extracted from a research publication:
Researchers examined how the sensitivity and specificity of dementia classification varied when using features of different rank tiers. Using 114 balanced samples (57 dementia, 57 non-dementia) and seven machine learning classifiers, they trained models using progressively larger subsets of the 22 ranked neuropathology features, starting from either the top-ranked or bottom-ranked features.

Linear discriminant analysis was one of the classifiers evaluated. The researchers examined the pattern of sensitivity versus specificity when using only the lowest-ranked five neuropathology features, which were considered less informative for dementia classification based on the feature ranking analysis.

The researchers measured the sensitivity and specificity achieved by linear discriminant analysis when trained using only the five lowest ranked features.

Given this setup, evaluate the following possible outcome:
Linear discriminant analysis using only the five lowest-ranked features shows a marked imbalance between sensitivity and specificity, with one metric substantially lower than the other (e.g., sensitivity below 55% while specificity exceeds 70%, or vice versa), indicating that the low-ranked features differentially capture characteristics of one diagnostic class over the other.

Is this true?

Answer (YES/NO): YES